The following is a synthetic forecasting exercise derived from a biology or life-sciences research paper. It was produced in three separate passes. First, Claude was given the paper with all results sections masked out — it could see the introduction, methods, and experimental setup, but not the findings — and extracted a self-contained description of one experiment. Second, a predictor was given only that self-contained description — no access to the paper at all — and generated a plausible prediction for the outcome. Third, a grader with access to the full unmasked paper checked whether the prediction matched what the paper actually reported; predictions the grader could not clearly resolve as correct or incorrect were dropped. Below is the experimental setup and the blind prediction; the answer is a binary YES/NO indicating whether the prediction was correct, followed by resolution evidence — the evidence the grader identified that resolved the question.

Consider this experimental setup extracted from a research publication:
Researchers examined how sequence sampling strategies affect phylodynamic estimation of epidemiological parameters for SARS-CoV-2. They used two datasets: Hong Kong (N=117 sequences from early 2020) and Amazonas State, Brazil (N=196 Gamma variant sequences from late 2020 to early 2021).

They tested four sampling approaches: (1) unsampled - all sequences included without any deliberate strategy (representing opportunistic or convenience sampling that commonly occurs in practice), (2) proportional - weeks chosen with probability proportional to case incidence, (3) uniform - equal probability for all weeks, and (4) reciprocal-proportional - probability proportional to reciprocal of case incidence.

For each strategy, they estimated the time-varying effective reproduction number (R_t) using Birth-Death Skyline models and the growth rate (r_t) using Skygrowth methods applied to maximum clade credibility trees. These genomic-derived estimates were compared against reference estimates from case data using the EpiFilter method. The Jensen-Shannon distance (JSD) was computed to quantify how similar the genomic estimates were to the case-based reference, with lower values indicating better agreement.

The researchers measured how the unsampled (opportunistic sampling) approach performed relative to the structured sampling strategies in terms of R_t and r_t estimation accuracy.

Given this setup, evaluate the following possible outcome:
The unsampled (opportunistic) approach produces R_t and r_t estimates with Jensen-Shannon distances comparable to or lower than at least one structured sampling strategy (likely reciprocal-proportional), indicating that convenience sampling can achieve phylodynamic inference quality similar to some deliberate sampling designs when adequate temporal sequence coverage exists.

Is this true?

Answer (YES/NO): NO